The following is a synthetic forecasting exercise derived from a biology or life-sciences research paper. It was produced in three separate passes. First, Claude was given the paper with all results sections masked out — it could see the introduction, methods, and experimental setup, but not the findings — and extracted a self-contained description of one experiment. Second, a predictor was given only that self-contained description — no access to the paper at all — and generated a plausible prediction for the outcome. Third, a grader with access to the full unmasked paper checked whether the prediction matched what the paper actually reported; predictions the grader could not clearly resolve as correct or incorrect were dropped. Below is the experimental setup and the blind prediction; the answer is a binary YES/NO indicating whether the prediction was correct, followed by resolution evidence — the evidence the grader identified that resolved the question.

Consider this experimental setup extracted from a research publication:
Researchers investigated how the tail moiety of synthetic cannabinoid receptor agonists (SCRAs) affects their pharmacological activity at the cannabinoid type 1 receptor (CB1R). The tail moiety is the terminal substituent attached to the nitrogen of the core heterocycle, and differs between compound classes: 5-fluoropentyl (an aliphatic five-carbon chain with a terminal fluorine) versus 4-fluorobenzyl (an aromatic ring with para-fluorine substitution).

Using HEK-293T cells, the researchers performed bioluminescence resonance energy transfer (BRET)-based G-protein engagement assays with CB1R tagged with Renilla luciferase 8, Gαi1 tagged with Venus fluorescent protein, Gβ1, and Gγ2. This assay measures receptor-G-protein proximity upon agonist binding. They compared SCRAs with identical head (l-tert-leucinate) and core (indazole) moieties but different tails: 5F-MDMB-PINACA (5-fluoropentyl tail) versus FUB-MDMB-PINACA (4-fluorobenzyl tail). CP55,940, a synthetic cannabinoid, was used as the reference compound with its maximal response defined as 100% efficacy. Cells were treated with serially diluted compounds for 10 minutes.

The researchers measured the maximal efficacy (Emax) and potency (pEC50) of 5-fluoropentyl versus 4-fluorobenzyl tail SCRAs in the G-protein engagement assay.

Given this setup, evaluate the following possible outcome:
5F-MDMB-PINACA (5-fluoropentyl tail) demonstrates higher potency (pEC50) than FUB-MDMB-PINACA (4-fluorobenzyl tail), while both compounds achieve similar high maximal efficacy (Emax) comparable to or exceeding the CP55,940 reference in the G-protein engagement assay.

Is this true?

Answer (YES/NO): NO